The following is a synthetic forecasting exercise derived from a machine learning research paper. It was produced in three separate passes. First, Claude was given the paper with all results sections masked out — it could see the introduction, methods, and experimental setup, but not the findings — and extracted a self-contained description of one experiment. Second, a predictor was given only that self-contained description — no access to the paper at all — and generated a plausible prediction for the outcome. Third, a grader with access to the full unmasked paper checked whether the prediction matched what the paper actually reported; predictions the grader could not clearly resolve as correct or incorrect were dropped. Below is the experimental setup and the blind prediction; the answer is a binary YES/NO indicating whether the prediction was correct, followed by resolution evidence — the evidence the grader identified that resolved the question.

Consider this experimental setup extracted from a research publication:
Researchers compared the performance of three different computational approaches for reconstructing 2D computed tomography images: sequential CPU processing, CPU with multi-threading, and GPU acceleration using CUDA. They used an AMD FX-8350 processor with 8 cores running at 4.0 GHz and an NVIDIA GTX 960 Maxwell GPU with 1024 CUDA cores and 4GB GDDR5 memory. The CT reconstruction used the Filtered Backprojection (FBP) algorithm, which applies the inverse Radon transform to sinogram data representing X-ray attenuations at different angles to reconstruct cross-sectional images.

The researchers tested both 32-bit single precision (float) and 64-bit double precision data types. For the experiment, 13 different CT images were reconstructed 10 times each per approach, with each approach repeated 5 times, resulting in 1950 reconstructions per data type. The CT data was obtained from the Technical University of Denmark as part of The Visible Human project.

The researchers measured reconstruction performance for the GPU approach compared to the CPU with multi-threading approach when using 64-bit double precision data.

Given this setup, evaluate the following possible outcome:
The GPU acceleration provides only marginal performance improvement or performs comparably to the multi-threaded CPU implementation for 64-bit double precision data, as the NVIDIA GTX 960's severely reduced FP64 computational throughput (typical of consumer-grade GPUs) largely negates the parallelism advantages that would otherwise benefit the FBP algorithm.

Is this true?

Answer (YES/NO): NO